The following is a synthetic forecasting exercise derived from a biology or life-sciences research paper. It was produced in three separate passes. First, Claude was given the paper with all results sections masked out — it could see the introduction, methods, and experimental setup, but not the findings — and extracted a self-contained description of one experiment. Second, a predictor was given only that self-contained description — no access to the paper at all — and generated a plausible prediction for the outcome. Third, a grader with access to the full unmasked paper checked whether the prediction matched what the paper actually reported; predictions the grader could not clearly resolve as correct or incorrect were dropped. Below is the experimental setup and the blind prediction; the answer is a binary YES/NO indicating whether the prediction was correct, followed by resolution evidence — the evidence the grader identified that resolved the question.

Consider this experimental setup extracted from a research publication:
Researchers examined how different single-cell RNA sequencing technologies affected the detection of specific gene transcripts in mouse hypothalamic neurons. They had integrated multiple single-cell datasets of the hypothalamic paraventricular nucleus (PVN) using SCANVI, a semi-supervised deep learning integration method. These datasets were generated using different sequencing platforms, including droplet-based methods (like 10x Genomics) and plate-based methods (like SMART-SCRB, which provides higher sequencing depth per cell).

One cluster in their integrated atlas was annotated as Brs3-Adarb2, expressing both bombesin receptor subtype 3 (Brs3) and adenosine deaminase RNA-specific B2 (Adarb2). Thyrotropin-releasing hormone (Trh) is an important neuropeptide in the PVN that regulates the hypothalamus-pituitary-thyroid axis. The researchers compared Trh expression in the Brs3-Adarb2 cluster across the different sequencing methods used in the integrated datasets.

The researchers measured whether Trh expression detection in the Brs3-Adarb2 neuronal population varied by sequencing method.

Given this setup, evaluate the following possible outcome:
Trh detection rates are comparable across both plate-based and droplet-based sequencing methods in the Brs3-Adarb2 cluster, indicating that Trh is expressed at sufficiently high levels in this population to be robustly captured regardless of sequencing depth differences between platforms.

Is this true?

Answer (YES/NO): NO